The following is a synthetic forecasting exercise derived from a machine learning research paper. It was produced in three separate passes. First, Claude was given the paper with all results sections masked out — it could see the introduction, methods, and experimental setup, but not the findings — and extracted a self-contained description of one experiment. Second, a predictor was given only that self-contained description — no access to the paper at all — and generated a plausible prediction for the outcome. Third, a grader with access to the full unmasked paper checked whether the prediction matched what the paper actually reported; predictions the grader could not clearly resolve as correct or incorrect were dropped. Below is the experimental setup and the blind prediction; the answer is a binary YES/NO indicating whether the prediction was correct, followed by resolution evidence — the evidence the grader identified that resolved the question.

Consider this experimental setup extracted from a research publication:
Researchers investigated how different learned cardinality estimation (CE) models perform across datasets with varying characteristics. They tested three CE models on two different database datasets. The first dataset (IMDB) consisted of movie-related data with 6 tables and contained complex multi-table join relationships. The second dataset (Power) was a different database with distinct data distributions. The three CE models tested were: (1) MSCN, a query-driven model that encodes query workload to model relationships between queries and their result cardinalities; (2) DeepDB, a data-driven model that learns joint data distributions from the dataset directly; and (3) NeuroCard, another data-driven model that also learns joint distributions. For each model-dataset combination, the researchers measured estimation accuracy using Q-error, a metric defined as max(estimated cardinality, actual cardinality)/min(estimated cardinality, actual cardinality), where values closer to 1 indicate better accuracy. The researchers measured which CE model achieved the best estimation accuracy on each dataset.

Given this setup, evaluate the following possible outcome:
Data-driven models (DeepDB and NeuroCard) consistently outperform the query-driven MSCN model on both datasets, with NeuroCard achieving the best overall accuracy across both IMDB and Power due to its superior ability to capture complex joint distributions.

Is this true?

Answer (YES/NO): NO